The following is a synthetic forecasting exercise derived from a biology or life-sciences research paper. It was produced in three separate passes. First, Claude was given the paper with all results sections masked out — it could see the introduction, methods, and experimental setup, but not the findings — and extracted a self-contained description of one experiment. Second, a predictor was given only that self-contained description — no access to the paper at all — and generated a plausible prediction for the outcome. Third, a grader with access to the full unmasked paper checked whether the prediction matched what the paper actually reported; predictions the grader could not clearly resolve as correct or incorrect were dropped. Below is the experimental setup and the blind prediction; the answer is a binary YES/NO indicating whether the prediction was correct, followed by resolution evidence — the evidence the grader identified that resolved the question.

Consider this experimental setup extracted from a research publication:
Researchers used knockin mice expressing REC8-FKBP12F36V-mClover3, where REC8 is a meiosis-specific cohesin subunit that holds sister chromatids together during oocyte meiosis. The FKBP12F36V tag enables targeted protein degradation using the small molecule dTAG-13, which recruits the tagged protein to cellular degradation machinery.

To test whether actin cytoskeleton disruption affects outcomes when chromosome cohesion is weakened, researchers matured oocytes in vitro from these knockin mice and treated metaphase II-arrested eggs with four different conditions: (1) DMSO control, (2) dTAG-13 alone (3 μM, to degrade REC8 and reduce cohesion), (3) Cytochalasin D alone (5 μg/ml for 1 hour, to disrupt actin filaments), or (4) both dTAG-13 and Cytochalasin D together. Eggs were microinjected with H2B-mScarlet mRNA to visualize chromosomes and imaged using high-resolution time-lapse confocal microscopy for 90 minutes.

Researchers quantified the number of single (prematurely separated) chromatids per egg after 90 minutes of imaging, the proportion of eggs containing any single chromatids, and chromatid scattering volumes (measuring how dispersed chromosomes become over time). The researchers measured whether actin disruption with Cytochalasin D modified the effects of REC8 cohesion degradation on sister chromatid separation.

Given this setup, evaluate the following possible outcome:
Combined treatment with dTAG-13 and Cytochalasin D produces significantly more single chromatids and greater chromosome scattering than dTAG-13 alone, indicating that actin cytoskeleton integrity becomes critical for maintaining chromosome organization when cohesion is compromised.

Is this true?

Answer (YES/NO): YES